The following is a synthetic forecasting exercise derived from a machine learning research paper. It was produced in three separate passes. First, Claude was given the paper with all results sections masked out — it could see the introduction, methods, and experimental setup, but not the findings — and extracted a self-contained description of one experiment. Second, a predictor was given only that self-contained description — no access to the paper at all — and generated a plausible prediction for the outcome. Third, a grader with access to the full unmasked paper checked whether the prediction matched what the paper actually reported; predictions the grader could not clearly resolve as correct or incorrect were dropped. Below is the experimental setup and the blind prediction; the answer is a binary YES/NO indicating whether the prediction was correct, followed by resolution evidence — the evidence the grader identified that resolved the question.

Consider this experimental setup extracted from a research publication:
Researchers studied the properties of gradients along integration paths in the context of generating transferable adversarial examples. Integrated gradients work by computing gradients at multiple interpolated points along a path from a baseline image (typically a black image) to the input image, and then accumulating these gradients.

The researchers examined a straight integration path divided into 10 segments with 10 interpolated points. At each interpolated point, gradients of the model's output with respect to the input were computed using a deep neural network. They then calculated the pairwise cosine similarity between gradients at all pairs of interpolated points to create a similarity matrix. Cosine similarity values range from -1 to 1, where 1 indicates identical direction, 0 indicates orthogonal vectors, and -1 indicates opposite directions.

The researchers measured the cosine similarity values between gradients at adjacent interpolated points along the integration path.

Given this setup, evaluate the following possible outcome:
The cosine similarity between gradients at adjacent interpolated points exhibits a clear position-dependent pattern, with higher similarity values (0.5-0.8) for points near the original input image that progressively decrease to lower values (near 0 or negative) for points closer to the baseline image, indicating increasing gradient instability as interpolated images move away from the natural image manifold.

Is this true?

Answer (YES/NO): NO